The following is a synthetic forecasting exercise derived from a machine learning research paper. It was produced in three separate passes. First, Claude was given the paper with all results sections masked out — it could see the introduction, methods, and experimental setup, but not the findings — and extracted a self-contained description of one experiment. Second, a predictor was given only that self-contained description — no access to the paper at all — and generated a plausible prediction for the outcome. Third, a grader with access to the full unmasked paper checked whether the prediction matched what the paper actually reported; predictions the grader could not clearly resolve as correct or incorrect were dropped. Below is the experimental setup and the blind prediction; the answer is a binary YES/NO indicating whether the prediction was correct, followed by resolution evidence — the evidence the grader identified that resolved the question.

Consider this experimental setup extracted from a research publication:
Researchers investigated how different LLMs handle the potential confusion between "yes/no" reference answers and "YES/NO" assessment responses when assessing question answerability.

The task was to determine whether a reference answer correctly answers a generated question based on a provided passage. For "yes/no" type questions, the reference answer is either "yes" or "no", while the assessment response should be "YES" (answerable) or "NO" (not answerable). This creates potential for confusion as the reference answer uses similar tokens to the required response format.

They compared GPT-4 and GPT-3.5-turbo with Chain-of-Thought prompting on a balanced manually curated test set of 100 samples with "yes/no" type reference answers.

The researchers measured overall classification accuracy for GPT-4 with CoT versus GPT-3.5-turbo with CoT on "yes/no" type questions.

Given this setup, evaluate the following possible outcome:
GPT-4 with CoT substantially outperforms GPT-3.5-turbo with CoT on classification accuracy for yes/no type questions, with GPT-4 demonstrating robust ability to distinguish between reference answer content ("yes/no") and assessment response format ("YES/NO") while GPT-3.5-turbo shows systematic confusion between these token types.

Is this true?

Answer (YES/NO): YES